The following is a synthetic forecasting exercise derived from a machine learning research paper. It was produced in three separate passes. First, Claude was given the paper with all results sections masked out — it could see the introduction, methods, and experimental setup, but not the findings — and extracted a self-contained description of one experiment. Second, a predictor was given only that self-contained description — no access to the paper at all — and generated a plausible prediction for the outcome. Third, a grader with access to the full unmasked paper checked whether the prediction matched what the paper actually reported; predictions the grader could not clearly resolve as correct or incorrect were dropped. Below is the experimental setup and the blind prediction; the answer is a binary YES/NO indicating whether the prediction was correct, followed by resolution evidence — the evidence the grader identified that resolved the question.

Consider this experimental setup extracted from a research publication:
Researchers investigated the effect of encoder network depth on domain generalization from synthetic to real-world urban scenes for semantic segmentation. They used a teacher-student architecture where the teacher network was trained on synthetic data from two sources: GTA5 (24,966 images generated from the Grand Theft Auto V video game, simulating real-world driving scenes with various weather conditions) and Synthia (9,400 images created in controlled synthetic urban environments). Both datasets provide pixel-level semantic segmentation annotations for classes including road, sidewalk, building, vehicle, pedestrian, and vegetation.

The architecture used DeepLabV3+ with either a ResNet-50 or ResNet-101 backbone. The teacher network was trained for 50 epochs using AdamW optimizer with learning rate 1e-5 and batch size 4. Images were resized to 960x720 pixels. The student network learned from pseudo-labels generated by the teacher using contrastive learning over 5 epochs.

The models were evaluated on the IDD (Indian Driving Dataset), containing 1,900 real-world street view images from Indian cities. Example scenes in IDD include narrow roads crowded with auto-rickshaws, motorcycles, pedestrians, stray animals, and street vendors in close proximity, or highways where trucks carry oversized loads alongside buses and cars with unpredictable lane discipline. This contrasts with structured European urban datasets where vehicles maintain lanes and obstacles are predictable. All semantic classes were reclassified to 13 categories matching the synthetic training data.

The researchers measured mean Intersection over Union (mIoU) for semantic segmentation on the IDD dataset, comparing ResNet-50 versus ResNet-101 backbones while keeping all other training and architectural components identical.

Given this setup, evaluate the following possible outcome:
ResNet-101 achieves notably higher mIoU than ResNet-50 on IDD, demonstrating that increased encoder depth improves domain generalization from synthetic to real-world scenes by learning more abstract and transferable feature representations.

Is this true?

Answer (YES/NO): NO